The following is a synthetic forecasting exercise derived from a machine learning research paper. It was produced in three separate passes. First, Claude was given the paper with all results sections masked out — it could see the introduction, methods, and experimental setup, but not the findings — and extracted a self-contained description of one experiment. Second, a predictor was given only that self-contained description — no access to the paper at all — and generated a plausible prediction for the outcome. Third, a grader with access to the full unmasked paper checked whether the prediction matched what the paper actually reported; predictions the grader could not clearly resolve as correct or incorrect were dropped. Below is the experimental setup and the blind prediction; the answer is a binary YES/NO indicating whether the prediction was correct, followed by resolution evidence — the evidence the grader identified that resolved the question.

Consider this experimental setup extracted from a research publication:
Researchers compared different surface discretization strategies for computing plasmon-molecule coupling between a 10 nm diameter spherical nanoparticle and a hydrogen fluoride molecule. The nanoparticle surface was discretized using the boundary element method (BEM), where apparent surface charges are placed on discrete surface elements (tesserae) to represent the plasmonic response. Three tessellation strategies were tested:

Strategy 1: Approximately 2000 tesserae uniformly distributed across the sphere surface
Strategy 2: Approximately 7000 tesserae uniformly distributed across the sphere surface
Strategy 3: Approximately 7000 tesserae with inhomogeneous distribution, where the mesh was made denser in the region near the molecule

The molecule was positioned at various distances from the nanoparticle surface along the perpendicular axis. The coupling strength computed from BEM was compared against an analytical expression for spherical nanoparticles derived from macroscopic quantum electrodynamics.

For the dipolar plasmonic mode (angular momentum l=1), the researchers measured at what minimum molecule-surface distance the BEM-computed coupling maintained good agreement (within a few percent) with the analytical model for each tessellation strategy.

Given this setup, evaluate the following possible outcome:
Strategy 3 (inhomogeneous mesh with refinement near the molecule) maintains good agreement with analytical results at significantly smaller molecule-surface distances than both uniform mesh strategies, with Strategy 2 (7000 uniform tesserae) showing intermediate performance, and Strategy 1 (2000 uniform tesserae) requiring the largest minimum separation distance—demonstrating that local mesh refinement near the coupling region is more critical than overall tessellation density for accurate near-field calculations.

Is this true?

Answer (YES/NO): NO